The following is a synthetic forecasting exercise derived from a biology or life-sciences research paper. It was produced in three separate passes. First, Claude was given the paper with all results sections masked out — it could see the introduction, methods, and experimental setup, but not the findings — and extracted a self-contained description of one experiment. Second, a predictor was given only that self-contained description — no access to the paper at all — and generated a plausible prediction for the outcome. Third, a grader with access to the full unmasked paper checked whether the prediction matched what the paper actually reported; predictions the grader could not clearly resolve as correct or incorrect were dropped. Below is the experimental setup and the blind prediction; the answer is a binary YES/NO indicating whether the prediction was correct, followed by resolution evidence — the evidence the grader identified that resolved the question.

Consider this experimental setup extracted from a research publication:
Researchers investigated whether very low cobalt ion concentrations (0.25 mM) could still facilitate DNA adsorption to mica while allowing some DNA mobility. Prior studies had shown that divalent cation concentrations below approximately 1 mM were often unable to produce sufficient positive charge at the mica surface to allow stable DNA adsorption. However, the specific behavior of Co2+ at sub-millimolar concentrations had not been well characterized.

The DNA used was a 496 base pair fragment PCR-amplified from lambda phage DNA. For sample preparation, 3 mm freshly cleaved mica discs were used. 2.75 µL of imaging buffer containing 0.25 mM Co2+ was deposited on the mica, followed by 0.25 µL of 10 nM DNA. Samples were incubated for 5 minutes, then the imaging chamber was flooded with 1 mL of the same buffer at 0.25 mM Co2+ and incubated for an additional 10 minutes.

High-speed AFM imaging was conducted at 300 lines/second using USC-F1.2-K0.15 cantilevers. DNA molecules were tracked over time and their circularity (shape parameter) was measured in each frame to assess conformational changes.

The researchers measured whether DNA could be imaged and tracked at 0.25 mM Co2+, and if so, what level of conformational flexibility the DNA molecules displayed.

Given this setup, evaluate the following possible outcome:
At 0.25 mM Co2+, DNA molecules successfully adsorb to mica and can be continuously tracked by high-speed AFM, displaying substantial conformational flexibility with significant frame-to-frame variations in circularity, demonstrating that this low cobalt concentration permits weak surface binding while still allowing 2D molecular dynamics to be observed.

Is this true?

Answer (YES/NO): NO